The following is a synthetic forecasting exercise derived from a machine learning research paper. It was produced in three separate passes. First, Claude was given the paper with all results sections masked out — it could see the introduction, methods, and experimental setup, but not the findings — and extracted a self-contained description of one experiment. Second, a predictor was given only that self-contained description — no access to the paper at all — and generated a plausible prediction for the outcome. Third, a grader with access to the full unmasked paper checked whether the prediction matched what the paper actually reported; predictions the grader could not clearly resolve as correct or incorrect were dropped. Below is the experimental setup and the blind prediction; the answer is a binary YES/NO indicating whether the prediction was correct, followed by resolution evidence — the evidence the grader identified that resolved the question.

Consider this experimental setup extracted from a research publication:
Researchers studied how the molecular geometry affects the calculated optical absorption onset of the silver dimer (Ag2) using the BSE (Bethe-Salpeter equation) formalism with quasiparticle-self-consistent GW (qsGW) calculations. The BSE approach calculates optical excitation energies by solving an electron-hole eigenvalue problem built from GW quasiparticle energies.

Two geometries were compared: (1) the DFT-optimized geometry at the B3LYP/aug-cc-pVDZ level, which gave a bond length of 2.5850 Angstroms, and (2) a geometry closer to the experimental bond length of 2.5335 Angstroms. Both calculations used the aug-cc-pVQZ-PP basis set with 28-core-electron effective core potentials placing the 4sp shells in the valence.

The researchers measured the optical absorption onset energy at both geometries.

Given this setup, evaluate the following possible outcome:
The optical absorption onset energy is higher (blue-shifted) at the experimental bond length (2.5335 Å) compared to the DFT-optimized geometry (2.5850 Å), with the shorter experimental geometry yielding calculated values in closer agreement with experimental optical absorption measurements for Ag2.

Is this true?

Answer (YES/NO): NO